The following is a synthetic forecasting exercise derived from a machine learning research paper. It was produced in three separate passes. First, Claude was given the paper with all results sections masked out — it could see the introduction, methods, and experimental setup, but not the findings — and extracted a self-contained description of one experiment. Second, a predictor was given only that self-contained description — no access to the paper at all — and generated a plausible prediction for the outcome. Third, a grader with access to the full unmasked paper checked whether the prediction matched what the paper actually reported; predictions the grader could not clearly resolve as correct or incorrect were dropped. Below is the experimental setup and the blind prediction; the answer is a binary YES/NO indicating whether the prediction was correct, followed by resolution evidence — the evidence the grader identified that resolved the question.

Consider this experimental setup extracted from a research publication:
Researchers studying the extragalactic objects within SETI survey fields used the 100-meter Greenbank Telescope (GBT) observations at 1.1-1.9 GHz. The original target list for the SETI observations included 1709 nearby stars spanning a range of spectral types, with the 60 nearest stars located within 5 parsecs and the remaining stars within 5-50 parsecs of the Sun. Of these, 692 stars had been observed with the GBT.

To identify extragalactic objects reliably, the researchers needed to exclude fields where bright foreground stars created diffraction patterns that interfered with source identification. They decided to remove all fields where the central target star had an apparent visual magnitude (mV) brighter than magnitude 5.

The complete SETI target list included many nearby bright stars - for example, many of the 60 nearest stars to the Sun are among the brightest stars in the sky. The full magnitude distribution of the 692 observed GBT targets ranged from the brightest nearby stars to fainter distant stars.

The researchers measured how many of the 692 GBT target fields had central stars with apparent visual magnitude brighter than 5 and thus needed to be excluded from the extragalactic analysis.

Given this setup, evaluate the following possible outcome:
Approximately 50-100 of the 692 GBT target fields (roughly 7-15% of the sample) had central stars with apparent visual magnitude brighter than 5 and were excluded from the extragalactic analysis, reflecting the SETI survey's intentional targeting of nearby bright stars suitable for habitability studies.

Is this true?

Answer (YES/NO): NO